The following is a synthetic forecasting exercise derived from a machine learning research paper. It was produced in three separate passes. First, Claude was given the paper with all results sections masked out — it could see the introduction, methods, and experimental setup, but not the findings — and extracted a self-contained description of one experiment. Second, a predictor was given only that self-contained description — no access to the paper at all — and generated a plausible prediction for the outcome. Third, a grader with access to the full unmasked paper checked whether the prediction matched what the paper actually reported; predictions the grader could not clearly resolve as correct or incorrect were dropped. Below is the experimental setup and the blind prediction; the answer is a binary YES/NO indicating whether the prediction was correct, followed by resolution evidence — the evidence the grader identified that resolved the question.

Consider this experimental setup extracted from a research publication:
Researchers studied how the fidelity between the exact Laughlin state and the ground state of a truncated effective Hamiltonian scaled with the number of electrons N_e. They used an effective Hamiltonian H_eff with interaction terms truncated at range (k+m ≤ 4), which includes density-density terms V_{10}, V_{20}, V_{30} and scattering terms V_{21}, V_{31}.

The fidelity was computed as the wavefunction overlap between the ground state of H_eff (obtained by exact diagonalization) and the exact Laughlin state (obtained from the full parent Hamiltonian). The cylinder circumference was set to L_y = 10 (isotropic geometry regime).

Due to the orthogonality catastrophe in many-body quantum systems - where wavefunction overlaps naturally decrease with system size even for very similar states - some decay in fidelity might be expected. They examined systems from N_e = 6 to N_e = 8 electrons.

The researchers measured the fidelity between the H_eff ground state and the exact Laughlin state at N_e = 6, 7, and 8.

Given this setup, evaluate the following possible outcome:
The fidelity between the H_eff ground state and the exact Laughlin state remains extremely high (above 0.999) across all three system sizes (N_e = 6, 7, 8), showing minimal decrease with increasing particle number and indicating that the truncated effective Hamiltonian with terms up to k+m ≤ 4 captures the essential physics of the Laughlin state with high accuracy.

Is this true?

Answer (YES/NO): NO